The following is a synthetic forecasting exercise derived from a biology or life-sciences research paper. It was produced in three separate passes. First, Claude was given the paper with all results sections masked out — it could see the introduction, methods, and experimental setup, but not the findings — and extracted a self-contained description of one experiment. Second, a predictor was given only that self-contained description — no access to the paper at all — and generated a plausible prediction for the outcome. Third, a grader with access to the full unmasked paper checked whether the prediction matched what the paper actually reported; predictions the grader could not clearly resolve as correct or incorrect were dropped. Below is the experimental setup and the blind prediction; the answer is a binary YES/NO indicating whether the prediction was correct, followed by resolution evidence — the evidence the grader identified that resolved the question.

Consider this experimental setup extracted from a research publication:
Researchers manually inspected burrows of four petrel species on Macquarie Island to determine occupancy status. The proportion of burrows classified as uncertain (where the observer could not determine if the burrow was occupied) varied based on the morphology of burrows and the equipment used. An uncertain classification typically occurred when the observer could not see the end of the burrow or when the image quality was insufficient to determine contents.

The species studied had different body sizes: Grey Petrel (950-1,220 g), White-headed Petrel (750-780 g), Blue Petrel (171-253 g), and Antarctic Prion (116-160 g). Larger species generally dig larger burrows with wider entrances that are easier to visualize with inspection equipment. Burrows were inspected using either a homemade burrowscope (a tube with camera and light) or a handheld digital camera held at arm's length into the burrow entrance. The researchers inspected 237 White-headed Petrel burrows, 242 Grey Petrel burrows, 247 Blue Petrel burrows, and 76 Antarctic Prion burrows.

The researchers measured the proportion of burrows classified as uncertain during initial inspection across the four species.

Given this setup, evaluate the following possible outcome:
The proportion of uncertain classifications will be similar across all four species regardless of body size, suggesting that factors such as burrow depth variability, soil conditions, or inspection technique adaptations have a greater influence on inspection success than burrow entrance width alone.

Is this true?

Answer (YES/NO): NO